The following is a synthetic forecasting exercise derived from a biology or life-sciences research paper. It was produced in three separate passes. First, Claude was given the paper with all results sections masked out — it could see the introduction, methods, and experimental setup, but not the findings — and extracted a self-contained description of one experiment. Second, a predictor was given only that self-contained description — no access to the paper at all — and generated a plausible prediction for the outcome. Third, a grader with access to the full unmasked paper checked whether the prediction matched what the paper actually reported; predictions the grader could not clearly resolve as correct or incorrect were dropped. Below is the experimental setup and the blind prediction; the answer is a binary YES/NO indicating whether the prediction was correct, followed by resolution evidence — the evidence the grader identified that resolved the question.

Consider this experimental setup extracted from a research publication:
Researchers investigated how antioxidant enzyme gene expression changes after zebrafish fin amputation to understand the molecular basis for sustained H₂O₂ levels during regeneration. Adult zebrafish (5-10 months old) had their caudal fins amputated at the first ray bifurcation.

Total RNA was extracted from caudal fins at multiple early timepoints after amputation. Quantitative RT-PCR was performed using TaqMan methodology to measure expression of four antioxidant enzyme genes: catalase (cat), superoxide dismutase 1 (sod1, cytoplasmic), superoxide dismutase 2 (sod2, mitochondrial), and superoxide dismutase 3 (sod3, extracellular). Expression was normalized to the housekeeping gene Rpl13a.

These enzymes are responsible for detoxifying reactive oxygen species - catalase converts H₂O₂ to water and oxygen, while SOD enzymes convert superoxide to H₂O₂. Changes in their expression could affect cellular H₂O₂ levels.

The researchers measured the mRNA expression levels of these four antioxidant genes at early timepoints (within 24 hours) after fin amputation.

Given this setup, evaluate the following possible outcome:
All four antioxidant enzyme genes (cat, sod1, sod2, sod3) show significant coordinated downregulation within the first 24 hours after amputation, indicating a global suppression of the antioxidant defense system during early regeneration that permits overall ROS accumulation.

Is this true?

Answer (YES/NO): NO